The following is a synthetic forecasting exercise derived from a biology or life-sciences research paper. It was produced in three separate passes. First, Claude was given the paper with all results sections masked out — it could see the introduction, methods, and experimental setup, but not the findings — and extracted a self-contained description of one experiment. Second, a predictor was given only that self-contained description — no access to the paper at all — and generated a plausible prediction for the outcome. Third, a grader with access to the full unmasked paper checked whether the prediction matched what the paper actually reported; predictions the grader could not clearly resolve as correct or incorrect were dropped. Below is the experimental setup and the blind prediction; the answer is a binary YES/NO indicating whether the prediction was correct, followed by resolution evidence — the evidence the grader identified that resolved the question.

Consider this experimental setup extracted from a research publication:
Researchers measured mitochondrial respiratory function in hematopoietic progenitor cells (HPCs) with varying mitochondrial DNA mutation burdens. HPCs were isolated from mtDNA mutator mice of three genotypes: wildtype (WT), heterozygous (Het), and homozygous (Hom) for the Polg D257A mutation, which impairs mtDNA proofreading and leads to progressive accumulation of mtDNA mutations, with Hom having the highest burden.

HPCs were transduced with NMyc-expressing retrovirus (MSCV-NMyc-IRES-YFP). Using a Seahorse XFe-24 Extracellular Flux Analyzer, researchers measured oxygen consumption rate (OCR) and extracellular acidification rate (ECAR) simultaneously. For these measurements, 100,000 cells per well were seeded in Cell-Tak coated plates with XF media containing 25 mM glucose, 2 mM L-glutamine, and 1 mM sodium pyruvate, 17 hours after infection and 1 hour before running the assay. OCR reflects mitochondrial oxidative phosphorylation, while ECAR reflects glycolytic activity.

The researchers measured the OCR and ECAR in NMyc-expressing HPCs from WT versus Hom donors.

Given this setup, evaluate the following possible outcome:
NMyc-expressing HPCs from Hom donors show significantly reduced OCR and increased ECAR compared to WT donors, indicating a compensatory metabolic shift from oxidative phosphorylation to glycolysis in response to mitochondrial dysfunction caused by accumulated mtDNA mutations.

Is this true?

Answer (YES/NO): YES